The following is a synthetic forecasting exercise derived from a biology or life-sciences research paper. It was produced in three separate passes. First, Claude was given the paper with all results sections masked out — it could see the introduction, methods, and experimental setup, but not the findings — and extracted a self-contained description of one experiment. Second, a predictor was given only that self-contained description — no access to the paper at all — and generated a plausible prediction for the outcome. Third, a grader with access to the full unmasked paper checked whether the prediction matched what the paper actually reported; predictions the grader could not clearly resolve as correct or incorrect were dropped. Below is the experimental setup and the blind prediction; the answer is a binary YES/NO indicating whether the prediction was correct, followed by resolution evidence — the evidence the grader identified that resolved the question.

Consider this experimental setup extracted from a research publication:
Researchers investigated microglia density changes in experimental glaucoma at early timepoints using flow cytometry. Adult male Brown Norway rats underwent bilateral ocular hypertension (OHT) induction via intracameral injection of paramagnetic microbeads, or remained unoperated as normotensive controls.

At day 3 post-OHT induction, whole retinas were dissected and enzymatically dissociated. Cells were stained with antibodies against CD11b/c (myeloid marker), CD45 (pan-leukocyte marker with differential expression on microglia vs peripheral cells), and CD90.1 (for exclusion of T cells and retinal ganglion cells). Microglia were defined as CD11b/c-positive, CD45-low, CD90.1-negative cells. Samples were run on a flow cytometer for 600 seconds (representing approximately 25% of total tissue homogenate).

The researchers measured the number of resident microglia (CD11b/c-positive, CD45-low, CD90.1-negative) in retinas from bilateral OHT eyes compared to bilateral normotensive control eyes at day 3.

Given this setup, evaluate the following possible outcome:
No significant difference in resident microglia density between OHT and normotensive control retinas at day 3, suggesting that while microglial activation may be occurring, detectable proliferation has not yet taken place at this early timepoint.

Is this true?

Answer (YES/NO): YES